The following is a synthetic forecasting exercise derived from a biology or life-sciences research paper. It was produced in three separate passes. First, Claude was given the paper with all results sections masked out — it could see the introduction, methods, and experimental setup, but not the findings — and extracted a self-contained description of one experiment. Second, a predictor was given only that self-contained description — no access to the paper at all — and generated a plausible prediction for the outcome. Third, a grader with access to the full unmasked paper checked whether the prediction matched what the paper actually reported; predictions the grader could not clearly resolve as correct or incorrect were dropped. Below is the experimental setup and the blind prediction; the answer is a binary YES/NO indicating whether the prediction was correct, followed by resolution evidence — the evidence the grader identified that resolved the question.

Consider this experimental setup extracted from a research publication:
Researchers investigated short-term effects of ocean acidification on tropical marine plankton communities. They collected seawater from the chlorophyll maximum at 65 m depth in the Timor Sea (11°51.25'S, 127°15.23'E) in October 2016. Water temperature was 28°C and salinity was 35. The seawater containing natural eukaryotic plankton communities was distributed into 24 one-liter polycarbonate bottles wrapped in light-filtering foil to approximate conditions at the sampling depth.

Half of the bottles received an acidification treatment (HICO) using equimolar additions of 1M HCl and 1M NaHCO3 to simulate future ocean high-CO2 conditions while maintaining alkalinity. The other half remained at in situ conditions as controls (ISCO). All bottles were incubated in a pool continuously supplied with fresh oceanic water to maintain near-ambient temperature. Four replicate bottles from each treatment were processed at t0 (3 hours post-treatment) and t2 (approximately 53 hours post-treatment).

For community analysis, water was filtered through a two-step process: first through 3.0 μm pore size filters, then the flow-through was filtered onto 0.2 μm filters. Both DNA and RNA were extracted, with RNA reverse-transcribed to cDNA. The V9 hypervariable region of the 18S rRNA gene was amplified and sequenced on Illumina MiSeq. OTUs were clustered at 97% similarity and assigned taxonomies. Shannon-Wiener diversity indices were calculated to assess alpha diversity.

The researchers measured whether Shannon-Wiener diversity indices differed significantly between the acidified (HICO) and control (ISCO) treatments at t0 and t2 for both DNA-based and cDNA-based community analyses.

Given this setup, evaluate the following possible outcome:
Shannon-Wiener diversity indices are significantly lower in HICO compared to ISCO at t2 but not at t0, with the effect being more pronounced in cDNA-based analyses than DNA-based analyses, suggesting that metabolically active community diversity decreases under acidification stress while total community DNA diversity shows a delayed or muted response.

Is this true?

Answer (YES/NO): NO